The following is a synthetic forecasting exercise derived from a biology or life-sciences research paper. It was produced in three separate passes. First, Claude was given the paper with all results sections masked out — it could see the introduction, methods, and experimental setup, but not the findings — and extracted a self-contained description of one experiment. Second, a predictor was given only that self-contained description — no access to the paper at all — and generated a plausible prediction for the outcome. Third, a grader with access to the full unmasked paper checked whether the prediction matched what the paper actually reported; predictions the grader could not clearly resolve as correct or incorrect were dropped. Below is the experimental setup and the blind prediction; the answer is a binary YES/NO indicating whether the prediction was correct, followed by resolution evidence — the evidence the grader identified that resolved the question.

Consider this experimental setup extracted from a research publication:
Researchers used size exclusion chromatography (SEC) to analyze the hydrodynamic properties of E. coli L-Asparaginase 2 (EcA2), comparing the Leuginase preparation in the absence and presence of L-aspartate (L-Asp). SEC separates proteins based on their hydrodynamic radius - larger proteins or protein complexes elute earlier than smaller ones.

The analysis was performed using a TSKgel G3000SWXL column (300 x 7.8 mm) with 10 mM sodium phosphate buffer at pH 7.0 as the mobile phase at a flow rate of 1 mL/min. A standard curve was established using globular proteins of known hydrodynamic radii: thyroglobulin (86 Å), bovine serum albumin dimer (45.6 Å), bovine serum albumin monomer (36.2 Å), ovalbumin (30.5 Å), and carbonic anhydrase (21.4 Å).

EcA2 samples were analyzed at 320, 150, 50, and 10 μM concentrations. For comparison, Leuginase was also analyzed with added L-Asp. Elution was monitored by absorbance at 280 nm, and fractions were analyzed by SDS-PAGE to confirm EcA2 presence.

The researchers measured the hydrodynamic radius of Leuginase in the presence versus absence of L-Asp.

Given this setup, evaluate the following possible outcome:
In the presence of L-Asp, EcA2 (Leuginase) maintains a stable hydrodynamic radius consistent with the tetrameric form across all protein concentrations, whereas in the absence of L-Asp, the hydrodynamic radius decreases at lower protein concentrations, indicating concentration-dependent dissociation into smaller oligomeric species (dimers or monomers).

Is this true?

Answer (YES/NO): NO